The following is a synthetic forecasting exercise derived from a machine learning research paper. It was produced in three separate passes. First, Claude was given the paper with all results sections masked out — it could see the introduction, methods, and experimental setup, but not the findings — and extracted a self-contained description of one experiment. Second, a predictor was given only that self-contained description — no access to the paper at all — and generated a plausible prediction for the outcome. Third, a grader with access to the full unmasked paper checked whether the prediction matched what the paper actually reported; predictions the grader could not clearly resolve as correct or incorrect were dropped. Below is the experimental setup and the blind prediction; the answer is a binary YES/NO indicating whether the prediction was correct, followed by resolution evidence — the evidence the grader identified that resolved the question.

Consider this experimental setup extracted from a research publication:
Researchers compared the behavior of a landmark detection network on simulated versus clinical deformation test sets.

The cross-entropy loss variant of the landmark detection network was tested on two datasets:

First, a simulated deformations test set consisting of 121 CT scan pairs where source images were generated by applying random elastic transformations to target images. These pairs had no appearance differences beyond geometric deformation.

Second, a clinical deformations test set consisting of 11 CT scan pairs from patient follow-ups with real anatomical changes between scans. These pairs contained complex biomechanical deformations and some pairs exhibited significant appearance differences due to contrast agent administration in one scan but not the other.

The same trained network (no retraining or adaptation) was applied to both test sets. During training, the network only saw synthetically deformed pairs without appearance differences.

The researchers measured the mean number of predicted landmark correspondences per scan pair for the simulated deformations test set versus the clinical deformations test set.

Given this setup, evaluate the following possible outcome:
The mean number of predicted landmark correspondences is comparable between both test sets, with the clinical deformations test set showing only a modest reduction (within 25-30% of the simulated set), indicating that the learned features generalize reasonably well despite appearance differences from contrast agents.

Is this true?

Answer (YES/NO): NO